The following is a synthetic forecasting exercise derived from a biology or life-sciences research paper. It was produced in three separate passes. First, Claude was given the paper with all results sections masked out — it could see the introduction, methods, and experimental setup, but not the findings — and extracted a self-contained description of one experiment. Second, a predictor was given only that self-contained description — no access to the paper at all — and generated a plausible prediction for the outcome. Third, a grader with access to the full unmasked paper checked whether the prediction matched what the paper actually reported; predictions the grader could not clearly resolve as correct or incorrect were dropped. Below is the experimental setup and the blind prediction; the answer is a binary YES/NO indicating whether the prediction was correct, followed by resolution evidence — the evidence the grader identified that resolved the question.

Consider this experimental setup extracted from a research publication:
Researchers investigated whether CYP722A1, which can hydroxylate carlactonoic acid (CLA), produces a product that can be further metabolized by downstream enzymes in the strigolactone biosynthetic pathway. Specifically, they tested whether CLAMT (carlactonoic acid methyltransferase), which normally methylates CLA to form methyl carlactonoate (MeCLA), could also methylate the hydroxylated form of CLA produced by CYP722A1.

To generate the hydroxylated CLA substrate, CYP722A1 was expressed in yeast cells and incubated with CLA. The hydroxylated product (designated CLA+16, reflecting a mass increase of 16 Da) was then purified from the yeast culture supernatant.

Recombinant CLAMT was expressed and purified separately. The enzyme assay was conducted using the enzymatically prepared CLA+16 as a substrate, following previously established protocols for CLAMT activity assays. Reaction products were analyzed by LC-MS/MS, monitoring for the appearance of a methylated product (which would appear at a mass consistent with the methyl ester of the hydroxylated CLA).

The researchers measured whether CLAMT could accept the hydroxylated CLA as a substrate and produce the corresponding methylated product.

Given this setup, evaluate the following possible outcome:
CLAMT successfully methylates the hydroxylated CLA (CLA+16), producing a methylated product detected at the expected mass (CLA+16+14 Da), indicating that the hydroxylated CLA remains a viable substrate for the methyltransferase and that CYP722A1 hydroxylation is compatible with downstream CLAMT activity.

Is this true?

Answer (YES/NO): YES